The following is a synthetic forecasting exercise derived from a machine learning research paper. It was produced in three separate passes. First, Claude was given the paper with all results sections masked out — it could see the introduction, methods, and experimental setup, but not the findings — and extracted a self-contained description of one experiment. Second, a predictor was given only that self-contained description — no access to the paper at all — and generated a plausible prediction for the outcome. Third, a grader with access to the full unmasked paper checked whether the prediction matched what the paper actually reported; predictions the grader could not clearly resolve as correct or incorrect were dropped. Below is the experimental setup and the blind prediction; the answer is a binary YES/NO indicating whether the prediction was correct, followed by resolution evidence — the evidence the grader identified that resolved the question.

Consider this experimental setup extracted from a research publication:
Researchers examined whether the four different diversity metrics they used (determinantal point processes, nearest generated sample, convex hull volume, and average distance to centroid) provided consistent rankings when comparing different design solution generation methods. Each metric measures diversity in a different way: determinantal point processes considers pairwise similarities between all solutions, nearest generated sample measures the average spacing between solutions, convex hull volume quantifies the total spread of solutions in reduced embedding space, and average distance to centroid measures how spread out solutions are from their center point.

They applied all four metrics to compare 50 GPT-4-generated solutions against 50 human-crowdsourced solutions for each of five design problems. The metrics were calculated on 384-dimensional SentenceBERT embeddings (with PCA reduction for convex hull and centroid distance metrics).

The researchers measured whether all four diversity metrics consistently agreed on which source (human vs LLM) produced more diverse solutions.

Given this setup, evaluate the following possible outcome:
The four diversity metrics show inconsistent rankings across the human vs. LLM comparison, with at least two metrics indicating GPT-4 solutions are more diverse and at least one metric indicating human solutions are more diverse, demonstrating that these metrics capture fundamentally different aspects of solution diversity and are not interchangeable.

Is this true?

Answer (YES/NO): NO